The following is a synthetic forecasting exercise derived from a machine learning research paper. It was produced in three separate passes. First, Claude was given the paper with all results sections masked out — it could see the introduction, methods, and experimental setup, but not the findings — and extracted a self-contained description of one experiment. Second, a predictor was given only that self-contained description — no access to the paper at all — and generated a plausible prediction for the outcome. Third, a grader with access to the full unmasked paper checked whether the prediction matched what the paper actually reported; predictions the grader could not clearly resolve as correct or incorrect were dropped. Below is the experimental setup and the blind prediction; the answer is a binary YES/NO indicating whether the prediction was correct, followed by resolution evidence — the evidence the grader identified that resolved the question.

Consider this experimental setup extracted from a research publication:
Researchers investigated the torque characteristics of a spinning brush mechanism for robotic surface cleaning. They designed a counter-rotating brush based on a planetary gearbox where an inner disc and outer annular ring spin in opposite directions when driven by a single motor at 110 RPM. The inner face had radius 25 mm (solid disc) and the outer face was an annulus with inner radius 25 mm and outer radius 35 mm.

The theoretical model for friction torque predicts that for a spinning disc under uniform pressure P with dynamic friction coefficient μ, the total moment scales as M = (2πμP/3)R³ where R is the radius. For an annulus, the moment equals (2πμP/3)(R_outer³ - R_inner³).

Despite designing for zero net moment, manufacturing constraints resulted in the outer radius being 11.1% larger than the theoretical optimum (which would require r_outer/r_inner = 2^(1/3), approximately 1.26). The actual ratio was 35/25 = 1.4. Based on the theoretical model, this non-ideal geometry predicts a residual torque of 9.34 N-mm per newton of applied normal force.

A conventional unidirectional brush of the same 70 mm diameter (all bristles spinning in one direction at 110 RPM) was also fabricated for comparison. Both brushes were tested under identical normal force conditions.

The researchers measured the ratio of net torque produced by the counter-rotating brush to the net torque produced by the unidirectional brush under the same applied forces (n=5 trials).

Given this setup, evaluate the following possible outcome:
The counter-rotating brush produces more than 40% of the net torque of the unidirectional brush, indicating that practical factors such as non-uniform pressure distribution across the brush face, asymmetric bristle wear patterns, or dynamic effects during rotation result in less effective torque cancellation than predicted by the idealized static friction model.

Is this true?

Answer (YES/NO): NO